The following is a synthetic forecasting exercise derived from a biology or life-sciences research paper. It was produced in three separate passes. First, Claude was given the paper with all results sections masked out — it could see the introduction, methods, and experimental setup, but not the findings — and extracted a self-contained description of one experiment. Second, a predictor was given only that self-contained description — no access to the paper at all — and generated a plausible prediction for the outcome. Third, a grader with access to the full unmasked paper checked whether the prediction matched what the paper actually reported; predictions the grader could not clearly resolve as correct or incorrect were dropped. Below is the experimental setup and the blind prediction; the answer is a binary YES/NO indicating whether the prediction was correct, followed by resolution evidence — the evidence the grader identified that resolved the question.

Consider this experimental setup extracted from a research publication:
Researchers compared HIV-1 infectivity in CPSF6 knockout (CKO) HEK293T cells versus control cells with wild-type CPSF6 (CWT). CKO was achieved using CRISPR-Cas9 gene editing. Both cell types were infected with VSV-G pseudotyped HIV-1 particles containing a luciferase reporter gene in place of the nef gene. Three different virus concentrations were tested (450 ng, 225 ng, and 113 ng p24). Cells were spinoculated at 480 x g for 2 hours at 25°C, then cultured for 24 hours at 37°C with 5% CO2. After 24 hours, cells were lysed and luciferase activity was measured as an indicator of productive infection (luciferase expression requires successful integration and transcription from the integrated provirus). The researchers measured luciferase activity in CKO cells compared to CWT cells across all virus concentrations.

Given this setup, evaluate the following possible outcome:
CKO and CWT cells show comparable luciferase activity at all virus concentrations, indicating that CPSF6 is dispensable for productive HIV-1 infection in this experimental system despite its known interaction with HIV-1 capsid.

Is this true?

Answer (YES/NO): NO